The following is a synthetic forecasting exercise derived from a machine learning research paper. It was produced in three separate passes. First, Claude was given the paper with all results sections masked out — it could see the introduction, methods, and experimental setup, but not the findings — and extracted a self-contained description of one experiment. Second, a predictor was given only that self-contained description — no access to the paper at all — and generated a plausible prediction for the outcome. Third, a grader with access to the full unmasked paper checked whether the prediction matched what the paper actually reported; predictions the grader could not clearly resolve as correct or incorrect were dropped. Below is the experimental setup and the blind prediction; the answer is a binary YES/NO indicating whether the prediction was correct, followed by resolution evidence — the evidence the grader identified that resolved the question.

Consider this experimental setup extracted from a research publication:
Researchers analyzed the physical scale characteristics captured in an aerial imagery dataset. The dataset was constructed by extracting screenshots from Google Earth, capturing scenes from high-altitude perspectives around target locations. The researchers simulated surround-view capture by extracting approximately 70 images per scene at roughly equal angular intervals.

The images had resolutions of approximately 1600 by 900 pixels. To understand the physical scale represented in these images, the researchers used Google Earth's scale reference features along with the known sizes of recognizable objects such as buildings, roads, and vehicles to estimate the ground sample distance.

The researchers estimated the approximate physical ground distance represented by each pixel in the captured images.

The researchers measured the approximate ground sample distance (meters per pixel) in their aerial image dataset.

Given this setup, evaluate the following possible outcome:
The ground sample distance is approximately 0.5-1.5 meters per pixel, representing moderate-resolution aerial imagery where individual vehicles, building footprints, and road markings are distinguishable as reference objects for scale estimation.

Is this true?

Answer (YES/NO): NO